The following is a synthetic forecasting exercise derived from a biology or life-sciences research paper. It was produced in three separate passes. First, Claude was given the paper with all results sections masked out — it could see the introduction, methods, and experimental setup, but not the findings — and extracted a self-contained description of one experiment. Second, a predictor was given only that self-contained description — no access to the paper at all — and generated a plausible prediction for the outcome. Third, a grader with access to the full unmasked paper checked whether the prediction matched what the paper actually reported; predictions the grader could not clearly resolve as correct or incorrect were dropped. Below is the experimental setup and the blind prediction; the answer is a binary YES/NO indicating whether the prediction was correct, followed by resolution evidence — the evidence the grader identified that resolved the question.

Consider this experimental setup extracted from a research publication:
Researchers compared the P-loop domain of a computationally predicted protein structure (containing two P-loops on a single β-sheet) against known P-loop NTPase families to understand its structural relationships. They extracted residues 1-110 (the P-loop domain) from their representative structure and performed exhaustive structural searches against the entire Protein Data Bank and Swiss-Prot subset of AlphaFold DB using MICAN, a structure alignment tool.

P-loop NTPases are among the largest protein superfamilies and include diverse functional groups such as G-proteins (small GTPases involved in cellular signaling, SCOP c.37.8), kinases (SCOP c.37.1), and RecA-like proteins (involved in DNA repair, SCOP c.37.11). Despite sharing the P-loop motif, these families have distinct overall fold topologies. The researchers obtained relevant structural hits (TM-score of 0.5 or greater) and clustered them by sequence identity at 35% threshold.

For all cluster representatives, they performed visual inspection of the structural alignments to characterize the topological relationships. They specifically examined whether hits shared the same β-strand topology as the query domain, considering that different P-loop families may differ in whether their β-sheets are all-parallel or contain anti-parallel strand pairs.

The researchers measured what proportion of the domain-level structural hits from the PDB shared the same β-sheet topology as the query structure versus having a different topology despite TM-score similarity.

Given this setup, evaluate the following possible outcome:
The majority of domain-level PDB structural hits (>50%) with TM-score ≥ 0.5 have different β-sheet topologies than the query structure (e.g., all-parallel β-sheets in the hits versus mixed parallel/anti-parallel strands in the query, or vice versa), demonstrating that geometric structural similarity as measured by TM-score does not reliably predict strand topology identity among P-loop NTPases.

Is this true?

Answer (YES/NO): YES